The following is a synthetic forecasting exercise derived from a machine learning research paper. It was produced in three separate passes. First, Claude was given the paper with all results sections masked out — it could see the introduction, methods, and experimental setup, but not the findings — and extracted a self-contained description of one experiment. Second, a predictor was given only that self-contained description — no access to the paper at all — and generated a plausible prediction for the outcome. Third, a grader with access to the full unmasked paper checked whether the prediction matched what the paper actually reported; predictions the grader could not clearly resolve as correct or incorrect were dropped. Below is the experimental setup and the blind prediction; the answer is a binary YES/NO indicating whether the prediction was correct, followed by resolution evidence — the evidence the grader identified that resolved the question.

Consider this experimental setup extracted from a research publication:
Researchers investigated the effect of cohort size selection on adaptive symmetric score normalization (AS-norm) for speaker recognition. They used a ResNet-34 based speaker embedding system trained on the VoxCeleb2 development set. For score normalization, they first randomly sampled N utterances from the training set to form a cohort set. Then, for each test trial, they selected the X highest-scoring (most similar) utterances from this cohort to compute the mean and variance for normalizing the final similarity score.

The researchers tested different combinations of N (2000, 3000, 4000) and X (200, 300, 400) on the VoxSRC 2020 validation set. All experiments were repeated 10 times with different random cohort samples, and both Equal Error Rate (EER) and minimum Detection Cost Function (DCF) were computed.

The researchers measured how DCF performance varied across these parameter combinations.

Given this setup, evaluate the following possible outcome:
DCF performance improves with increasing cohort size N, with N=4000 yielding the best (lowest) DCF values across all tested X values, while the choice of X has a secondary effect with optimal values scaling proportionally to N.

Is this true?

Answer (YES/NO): NO